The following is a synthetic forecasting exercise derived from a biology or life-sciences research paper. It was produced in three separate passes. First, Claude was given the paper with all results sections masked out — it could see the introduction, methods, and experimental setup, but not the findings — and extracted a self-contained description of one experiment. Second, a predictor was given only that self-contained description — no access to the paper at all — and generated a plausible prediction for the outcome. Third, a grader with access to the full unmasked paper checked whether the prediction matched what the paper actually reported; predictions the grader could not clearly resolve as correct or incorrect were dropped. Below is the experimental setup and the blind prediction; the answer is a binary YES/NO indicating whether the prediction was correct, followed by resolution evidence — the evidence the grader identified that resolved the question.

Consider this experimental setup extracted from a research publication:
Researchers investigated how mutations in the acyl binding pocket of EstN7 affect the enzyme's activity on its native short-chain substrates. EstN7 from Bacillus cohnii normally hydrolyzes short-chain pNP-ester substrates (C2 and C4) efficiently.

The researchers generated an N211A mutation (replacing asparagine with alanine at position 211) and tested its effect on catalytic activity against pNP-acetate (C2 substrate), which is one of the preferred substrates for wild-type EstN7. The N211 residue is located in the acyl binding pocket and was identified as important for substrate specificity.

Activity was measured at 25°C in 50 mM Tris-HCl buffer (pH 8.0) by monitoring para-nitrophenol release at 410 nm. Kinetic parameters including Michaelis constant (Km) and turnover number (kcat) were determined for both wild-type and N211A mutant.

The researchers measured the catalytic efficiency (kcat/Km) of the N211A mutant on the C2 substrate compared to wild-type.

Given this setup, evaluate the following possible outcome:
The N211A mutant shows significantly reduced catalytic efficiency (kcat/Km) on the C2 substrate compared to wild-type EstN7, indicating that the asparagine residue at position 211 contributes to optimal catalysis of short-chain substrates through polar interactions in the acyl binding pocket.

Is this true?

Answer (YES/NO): YES